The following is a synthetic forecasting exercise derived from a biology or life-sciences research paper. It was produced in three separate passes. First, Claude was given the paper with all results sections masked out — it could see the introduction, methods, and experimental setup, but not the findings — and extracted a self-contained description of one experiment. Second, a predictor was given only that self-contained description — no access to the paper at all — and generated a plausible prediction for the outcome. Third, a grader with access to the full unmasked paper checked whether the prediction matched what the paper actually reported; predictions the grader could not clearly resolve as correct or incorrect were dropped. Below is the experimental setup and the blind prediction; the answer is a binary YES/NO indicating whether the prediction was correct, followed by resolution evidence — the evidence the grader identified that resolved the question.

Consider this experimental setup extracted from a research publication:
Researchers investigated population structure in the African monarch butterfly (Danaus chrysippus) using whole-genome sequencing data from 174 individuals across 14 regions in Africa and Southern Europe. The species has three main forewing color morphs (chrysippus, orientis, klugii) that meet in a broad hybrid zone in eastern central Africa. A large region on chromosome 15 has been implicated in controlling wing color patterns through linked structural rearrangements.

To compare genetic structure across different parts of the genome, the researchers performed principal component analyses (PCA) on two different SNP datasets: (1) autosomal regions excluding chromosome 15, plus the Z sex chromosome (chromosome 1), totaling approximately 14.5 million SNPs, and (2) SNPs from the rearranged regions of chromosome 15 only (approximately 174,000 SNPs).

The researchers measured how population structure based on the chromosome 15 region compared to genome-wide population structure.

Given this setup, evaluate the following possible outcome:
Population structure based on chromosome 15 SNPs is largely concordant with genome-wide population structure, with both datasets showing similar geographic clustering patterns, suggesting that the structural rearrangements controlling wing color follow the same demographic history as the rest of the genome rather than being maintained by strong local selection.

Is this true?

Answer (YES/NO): NO